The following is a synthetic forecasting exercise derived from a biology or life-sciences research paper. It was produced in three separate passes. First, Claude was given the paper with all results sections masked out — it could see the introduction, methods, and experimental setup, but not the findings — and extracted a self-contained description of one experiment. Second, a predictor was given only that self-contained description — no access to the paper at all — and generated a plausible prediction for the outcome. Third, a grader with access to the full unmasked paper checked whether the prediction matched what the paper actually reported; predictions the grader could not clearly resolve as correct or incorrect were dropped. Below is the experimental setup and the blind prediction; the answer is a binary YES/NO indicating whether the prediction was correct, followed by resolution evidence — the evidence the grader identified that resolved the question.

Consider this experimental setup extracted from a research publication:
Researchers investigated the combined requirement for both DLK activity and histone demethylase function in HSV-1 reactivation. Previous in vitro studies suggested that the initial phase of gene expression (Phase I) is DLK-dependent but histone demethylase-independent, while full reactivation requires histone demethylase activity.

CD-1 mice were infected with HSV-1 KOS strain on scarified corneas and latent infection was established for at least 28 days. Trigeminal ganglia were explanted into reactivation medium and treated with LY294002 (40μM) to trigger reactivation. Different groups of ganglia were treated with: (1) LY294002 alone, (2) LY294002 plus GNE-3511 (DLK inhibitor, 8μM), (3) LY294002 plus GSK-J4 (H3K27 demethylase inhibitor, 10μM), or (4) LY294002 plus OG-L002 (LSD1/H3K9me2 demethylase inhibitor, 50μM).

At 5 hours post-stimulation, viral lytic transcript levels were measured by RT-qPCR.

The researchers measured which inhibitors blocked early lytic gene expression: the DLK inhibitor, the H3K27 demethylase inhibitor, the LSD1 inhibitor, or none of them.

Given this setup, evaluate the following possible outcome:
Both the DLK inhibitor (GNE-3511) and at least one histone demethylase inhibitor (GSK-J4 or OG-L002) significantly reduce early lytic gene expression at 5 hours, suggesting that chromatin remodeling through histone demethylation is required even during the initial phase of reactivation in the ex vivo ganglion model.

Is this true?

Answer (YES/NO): NO